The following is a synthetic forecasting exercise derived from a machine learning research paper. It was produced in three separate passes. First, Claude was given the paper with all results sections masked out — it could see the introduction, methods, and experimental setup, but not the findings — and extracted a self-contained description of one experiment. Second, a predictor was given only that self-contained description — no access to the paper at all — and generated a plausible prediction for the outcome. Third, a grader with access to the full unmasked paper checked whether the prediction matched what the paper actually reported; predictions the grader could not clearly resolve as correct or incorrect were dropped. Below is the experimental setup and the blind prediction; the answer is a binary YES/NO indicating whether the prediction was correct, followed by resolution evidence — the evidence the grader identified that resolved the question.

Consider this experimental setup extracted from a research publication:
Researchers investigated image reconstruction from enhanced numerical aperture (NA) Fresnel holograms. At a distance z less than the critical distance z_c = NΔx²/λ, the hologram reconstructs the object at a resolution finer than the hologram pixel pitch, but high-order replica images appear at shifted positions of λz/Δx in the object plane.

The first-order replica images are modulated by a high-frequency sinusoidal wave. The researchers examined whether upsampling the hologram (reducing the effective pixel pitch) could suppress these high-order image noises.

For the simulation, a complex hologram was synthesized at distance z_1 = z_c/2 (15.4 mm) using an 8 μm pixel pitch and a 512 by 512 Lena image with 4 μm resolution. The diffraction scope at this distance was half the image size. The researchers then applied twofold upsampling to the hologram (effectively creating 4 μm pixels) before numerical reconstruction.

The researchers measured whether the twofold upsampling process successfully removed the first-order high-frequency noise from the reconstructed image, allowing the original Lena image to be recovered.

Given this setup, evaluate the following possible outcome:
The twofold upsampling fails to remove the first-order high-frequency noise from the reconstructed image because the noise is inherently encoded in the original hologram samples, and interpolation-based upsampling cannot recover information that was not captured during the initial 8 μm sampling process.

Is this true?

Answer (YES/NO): NO